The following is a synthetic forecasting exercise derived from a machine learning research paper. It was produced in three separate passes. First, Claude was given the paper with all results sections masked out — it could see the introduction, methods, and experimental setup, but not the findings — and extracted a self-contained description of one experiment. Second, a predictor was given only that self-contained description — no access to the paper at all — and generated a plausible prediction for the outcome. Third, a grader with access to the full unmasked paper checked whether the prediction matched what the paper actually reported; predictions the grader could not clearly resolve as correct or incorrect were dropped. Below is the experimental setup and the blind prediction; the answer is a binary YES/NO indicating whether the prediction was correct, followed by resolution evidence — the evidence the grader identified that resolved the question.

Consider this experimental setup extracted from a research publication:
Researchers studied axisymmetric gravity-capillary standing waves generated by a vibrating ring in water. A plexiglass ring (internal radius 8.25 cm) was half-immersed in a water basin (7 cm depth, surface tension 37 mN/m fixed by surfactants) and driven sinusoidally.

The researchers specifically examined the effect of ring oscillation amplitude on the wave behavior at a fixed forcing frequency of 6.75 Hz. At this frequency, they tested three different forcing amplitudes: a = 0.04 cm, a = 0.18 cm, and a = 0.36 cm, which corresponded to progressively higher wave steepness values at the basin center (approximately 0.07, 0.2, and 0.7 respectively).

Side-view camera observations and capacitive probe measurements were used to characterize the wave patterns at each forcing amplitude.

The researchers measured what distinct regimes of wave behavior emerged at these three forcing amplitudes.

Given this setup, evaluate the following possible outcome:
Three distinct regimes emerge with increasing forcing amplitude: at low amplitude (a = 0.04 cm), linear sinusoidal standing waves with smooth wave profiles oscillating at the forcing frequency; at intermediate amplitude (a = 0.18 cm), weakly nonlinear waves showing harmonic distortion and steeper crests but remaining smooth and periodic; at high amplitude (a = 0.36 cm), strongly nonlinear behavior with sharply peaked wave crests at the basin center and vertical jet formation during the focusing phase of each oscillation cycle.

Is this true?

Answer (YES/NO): NO